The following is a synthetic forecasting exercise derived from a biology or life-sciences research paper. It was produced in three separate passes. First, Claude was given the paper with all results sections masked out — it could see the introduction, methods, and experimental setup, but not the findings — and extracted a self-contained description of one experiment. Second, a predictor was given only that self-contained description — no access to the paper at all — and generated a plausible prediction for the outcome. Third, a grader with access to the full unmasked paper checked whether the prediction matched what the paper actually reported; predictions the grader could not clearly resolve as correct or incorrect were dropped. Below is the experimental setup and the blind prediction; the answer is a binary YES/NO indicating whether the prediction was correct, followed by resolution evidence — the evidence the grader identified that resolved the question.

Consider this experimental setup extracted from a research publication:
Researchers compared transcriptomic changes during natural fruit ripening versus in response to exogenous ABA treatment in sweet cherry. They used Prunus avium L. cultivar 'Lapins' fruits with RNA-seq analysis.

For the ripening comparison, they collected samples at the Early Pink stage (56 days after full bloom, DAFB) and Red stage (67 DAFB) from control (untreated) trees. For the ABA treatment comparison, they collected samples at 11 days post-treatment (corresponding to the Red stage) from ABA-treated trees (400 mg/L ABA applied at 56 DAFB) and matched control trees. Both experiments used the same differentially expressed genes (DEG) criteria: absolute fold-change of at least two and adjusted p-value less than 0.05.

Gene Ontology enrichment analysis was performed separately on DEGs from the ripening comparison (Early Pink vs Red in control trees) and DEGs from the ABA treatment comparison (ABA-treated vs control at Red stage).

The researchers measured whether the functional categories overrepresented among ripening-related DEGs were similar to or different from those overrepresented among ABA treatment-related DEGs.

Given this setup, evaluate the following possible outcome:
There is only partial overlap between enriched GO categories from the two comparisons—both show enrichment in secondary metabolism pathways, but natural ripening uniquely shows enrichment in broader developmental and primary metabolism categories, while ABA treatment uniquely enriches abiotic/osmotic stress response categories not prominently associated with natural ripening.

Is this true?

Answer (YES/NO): NO